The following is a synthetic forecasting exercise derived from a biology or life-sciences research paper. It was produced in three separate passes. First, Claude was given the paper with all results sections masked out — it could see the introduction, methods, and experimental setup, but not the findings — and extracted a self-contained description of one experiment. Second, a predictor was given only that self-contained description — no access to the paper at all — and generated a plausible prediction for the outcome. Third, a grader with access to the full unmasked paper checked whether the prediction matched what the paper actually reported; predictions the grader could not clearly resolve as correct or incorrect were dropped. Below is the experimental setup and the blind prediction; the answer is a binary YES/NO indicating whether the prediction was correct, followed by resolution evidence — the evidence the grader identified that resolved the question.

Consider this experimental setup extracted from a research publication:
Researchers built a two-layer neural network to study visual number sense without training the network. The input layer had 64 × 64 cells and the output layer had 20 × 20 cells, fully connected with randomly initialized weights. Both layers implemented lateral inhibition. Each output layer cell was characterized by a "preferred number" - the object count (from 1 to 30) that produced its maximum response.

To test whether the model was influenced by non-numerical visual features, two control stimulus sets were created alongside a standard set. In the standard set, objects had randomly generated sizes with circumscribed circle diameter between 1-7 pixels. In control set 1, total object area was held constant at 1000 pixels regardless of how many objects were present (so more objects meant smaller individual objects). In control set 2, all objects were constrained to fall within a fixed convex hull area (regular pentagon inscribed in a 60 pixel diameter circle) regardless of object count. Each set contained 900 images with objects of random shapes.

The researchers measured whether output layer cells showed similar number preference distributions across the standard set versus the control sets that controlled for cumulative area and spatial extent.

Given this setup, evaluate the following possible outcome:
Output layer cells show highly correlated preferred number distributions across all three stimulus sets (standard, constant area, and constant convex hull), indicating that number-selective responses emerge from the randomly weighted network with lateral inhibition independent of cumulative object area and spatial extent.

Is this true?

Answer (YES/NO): YES